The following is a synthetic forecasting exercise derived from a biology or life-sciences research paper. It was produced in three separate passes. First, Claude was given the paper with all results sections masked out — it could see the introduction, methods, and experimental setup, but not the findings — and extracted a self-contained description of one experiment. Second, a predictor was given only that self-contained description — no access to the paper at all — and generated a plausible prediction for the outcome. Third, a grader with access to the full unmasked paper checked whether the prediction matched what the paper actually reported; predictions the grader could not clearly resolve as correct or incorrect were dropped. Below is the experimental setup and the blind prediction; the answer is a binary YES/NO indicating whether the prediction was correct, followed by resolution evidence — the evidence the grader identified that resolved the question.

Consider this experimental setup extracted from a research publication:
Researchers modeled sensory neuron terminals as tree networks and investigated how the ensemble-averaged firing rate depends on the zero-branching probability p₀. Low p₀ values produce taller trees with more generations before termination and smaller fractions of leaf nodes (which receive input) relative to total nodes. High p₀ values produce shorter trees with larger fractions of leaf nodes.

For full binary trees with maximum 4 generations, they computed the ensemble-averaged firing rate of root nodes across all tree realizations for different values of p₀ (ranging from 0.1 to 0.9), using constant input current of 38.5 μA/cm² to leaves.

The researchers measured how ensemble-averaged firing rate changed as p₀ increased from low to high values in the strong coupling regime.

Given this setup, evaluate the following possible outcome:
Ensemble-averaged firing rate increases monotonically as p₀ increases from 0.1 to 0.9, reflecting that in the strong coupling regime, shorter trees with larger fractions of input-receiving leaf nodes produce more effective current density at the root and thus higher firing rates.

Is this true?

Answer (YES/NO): YES